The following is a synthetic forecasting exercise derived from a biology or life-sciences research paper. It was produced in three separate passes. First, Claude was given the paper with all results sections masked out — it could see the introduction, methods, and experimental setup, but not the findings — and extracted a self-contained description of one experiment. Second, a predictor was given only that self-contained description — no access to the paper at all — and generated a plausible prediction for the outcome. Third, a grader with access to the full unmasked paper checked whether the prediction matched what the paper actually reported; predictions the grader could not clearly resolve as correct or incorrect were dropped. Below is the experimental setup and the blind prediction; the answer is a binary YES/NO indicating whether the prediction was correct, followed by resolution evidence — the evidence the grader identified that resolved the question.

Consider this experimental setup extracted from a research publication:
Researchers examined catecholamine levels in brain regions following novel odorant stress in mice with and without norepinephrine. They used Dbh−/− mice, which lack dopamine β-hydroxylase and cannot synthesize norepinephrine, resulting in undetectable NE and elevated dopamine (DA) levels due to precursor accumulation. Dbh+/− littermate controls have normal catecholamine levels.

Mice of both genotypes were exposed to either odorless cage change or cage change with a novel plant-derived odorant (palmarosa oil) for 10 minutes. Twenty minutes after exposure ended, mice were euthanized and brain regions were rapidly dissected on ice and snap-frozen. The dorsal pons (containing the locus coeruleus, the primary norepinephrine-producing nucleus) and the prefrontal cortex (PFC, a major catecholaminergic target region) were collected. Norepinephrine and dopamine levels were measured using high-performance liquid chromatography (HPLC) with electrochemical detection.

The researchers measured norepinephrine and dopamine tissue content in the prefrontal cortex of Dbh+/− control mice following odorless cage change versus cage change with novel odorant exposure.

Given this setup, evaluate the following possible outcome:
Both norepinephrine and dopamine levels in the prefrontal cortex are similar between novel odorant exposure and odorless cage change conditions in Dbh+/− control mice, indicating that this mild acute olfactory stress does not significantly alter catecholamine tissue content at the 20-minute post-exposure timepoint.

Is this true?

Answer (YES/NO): NO